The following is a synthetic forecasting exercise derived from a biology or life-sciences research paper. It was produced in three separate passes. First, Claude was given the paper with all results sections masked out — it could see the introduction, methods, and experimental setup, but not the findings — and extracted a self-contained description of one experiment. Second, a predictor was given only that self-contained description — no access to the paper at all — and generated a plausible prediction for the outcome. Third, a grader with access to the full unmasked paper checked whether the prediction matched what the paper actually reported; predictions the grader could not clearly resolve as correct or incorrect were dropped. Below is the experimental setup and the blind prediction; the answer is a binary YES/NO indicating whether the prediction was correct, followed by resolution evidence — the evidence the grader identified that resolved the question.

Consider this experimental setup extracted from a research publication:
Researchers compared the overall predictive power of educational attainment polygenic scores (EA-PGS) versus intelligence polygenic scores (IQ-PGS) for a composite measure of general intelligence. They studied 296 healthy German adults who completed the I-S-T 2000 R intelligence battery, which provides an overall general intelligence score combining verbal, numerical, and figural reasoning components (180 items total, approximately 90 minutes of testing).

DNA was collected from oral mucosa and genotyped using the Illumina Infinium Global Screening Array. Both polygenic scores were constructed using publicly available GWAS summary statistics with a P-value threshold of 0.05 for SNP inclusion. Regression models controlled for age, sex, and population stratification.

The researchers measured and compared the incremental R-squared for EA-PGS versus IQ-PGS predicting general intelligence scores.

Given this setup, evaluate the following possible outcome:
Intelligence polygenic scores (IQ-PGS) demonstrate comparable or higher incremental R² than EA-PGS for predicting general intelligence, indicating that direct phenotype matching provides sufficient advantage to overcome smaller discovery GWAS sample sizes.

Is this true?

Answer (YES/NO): NO